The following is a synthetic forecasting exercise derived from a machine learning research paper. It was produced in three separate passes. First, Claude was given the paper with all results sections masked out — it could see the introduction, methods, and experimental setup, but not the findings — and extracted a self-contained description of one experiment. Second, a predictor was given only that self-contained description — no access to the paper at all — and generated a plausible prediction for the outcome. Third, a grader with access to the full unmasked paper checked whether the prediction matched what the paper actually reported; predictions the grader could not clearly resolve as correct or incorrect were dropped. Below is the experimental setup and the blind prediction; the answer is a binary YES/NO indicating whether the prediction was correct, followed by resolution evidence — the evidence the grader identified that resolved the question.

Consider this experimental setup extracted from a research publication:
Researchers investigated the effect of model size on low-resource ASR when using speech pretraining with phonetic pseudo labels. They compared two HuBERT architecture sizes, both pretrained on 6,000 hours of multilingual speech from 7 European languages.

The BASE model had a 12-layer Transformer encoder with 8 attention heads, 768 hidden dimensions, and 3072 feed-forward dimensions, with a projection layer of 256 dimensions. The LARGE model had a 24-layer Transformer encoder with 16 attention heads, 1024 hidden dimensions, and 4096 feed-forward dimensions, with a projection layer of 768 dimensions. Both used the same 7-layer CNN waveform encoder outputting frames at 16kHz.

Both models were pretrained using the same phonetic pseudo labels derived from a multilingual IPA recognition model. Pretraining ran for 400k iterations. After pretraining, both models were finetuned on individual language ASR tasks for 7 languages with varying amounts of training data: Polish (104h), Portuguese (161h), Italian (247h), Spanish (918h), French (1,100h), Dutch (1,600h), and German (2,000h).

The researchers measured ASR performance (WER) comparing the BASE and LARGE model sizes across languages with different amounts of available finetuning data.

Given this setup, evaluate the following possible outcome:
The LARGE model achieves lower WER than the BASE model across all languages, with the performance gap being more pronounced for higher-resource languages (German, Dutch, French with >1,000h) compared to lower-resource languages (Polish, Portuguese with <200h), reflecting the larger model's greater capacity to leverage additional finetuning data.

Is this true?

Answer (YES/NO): NO